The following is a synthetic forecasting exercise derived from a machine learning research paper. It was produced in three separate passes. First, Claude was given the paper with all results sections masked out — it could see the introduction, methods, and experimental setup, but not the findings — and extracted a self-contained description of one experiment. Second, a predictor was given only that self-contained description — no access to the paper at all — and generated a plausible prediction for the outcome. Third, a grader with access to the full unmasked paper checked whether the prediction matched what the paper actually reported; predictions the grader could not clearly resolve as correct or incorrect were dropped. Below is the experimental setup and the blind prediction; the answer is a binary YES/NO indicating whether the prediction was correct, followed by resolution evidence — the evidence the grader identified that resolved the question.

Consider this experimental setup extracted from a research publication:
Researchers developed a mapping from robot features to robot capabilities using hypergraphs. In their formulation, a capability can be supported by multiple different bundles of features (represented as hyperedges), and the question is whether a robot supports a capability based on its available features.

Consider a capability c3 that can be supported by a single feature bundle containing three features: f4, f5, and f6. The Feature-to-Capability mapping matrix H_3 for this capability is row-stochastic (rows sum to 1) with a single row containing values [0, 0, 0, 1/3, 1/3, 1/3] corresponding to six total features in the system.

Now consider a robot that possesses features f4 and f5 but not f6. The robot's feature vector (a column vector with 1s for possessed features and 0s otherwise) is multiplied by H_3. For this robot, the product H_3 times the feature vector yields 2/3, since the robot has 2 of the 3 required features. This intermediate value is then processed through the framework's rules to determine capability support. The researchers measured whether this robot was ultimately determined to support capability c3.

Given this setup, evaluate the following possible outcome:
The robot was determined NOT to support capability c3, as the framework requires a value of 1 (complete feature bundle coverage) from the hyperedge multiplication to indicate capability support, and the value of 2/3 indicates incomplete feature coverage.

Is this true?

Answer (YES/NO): YES